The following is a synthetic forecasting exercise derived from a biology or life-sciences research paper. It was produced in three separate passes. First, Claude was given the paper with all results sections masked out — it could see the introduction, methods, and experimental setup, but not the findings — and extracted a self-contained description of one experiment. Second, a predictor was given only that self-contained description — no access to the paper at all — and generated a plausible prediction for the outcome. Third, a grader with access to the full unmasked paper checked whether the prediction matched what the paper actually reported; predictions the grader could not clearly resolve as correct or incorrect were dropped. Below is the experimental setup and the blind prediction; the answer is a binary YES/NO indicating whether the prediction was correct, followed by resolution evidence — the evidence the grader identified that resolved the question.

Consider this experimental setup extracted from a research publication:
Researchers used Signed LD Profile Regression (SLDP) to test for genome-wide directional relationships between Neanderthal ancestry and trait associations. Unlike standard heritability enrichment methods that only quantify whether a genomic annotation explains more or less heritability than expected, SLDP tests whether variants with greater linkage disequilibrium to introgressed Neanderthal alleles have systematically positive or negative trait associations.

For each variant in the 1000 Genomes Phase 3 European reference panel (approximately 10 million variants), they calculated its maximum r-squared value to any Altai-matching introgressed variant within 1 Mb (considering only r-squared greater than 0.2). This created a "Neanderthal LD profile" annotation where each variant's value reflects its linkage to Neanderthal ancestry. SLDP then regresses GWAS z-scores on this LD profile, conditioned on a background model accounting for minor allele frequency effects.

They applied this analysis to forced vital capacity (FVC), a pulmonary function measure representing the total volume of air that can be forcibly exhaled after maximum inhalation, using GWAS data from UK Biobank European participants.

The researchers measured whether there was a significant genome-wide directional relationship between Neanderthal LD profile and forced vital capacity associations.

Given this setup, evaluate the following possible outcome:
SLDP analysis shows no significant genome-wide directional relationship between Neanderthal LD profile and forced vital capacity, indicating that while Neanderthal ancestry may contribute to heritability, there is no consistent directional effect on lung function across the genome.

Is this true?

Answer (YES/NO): YES